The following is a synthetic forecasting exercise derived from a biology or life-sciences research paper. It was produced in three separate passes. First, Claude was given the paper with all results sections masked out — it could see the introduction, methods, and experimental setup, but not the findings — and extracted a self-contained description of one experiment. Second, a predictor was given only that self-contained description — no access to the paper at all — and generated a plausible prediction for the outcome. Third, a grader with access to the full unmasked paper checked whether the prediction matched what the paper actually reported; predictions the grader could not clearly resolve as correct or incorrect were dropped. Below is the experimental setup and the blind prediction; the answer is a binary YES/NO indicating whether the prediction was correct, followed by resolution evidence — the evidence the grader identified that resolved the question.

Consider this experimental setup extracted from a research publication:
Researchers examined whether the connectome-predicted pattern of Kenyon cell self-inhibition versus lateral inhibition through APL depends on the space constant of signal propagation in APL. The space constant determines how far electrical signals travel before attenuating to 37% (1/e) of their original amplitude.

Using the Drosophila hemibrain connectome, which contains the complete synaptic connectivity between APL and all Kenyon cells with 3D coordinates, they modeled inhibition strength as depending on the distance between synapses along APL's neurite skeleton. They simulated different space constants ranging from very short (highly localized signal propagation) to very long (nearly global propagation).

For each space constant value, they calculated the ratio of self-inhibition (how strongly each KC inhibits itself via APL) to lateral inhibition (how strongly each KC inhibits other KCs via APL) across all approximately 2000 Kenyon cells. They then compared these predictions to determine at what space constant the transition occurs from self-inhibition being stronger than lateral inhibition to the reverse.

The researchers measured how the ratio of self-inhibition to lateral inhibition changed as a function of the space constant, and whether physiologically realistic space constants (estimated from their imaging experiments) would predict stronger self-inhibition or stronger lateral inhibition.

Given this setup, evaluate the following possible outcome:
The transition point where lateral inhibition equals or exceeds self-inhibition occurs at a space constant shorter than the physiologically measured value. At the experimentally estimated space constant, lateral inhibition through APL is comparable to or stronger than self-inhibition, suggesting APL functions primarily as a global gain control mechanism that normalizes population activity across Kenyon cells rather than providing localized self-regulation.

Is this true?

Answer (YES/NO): NO